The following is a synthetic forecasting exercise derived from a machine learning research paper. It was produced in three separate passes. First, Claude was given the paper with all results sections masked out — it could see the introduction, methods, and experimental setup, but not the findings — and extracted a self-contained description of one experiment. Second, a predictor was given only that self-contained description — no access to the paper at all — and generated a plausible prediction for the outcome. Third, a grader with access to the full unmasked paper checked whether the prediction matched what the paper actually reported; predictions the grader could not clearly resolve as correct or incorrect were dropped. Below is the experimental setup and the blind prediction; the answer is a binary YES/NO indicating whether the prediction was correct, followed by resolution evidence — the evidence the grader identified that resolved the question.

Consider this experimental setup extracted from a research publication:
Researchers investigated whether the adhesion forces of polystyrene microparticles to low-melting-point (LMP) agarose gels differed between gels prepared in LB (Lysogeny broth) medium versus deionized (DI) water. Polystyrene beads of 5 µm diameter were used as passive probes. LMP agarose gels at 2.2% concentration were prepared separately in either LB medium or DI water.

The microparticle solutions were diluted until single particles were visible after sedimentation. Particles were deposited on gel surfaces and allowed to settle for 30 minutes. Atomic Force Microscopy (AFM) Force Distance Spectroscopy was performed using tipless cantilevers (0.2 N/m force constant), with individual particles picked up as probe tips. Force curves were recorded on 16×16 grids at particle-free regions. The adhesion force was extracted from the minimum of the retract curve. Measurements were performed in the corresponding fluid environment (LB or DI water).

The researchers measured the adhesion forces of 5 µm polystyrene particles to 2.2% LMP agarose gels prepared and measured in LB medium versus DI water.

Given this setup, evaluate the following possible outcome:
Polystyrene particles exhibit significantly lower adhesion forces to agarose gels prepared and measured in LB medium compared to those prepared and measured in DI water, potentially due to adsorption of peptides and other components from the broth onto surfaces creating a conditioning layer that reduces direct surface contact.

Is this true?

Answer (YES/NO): NO